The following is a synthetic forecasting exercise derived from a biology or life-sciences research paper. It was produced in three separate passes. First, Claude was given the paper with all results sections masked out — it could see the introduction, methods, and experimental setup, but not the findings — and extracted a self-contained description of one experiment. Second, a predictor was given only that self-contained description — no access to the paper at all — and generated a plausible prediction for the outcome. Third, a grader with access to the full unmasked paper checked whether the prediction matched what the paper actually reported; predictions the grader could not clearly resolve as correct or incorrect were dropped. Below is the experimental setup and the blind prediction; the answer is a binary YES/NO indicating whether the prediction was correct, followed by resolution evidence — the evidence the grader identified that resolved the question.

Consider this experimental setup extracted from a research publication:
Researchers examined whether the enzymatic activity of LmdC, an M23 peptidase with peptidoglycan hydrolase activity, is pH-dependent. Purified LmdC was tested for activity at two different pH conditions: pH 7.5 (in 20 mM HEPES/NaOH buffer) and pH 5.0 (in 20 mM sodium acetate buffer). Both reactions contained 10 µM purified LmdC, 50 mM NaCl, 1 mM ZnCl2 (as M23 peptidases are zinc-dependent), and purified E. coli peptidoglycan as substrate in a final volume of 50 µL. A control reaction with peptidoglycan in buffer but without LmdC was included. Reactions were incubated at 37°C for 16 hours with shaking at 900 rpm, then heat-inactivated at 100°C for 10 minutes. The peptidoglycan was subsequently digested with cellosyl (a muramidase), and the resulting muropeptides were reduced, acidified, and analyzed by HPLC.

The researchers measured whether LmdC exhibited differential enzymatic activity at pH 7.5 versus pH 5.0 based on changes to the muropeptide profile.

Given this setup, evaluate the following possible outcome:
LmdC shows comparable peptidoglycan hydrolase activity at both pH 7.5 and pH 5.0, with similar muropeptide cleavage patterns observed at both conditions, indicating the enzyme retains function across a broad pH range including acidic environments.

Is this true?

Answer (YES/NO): NO